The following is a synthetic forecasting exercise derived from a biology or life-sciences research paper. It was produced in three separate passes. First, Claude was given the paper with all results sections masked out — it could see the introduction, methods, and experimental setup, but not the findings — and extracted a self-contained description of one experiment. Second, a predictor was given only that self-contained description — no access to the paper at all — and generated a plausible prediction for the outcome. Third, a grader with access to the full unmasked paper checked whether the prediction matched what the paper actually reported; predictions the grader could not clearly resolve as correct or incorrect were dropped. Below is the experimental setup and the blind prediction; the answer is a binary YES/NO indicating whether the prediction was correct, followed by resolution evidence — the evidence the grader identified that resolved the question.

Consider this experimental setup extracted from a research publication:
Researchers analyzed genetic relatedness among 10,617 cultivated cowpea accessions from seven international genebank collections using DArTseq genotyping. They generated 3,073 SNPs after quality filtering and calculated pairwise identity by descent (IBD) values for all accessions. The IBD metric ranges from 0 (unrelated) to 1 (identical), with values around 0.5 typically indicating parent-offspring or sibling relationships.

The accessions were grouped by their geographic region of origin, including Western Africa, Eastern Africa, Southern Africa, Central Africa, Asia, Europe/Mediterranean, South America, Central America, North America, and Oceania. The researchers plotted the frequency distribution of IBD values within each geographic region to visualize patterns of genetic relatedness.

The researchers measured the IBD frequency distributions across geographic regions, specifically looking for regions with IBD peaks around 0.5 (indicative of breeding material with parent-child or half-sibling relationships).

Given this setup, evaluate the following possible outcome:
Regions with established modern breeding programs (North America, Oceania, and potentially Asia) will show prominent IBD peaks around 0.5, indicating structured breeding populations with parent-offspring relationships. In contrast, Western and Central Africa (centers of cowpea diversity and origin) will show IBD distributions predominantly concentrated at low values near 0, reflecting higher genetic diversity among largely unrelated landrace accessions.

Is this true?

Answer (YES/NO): NO